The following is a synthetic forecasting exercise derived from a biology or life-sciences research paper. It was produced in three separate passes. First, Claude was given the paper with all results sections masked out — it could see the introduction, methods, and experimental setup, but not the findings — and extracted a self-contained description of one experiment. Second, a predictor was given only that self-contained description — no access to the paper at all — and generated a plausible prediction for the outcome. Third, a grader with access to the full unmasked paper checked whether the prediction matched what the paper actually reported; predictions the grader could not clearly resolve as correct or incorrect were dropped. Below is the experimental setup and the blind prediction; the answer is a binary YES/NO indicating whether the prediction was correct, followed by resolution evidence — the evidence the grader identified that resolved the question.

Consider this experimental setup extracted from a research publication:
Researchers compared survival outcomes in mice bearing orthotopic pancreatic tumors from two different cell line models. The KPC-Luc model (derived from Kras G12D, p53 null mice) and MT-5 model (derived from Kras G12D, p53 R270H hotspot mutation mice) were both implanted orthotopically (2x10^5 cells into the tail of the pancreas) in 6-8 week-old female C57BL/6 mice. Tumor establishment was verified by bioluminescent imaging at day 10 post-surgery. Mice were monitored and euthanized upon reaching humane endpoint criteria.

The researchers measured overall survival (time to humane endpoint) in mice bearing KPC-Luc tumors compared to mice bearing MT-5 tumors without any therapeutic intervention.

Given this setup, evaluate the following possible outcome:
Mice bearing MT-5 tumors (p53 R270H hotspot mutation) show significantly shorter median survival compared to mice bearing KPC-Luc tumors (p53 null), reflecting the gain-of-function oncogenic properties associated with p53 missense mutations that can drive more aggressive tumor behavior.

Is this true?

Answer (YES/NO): NO